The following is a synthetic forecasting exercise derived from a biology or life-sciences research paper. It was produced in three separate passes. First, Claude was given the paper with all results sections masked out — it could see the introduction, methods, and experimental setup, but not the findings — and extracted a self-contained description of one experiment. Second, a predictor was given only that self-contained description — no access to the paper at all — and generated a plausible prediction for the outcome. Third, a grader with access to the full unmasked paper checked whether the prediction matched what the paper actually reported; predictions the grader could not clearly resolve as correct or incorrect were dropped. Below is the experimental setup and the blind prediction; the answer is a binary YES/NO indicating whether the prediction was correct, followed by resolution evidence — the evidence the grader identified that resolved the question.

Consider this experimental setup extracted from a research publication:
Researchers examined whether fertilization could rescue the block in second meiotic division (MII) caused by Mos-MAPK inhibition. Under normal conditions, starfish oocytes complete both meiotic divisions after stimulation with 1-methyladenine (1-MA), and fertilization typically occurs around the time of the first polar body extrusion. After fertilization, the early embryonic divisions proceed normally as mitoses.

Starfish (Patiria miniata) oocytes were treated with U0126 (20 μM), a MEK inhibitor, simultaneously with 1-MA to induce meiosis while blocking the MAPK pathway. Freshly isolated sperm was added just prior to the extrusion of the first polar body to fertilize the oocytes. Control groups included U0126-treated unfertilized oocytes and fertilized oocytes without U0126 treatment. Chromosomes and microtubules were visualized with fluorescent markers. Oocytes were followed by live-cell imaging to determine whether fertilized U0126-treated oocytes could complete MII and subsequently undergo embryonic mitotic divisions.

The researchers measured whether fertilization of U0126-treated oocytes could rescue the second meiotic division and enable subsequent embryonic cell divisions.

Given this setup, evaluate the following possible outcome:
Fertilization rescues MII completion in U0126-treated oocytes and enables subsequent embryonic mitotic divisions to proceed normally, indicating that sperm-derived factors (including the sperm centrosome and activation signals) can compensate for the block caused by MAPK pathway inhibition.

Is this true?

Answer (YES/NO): NO